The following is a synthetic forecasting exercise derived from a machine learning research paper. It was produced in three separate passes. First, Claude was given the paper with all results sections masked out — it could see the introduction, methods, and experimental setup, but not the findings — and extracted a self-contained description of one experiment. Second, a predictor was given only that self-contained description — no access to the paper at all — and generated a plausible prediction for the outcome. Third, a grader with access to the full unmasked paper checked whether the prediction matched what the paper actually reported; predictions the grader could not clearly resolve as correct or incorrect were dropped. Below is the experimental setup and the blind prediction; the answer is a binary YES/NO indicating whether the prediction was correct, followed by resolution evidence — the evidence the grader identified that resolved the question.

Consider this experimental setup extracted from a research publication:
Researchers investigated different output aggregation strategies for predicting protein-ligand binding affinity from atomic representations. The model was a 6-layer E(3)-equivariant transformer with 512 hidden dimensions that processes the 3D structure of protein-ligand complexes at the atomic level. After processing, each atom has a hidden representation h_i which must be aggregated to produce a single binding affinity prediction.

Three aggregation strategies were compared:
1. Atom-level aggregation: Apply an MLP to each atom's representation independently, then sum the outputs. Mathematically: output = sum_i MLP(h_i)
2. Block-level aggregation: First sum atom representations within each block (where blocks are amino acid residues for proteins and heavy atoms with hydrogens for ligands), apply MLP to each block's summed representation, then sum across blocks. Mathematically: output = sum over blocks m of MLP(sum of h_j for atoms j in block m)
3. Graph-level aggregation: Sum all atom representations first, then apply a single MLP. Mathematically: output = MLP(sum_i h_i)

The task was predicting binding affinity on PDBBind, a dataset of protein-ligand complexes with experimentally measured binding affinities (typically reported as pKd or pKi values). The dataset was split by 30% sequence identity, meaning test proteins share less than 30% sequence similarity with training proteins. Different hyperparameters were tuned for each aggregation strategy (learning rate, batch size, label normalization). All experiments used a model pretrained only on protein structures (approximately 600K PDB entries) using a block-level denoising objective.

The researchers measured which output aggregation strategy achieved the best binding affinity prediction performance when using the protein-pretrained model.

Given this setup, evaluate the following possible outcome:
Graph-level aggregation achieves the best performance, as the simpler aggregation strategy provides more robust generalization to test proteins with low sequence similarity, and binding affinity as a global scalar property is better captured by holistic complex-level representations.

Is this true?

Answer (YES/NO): NO